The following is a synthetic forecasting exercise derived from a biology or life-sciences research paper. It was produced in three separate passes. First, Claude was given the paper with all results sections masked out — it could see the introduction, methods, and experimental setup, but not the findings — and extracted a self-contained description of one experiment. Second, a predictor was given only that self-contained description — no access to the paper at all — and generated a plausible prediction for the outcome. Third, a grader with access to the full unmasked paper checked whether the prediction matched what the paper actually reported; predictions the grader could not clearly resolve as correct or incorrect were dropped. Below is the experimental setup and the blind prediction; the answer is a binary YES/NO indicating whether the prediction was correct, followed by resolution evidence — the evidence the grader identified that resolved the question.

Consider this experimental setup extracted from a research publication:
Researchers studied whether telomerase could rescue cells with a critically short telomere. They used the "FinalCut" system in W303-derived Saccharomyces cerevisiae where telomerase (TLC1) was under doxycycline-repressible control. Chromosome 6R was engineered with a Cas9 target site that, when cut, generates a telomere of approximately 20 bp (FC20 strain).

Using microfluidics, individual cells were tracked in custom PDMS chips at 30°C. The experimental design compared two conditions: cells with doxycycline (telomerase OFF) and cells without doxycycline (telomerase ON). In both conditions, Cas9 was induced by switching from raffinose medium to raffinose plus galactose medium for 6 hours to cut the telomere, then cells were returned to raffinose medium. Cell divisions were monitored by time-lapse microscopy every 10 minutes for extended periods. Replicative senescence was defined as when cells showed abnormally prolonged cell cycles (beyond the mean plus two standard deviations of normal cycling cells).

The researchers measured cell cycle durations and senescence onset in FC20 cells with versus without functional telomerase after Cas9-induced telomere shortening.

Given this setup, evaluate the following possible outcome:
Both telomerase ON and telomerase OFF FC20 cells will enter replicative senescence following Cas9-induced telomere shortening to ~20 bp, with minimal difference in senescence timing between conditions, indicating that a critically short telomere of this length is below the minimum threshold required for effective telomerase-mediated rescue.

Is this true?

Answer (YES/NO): YES